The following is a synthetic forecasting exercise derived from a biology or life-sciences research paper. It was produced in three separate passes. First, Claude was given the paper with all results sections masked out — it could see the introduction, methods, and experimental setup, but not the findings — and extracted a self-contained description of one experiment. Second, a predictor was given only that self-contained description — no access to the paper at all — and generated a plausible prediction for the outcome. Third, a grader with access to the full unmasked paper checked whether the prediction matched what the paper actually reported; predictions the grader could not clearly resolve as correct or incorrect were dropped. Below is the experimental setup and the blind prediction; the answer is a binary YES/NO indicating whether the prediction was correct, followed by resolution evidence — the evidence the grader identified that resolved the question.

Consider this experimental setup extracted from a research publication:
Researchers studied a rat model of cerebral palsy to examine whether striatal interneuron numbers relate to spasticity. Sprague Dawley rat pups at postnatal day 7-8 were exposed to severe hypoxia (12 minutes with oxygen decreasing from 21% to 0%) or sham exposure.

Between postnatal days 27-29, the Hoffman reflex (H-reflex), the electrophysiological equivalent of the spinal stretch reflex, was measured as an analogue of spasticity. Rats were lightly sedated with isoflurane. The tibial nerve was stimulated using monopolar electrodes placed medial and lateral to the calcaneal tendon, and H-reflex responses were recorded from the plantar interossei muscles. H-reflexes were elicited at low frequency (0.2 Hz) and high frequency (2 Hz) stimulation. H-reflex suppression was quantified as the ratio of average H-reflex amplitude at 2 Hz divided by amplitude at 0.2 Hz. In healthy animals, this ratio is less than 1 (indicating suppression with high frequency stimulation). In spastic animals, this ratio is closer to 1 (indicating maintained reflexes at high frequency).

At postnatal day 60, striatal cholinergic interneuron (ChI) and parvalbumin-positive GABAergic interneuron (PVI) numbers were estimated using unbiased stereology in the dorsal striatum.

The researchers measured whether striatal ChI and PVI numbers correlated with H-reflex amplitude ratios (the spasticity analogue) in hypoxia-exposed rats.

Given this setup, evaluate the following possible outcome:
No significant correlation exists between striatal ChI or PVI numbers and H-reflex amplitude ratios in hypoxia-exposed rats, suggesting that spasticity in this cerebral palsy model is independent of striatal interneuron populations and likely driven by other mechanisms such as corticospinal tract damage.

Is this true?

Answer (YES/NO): NO